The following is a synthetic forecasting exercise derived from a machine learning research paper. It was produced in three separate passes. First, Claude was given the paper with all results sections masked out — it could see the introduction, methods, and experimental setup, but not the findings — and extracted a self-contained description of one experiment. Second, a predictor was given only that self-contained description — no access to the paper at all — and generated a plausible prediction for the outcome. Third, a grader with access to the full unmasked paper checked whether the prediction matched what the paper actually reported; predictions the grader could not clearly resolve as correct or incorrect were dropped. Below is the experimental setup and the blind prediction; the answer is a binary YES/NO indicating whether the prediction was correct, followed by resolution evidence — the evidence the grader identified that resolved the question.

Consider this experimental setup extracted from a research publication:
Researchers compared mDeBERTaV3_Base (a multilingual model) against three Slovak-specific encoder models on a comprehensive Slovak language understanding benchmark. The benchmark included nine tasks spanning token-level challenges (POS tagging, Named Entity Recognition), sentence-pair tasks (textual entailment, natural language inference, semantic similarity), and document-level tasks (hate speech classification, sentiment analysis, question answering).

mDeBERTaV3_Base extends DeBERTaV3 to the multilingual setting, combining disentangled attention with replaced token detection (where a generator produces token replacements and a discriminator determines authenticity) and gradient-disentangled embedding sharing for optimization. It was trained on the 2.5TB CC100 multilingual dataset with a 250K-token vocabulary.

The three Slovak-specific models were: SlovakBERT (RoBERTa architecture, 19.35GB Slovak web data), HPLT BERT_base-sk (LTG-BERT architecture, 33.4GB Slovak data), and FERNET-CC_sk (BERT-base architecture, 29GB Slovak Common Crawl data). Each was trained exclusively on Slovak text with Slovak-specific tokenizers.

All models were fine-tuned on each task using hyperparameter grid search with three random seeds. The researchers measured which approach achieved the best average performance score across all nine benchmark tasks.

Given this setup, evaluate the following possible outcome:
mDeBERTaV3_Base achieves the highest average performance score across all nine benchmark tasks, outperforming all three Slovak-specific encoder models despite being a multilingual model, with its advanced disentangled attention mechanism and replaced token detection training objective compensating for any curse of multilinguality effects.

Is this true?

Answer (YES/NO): YES